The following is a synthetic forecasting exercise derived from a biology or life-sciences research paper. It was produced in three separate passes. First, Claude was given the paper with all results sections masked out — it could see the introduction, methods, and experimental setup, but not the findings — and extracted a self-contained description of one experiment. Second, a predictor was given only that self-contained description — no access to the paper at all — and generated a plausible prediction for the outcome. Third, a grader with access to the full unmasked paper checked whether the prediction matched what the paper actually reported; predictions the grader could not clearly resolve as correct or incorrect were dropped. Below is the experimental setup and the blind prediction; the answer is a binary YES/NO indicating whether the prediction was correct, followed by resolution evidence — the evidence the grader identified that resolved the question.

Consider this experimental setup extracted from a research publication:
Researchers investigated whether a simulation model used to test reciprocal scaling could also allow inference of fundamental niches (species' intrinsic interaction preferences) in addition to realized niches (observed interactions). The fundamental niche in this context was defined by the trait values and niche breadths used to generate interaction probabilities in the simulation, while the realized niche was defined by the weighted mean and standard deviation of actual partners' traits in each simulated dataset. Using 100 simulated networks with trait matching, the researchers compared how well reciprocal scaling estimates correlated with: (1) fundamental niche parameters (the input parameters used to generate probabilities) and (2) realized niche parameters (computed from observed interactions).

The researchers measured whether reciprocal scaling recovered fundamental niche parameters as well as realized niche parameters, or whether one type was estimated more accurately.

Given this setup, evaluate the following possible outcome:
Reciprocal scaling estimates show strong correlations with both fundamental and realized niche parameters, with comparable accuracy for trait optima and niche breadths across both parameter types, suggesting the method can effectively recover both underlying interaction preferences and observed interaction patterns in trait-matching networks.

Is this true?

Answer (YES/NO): NO